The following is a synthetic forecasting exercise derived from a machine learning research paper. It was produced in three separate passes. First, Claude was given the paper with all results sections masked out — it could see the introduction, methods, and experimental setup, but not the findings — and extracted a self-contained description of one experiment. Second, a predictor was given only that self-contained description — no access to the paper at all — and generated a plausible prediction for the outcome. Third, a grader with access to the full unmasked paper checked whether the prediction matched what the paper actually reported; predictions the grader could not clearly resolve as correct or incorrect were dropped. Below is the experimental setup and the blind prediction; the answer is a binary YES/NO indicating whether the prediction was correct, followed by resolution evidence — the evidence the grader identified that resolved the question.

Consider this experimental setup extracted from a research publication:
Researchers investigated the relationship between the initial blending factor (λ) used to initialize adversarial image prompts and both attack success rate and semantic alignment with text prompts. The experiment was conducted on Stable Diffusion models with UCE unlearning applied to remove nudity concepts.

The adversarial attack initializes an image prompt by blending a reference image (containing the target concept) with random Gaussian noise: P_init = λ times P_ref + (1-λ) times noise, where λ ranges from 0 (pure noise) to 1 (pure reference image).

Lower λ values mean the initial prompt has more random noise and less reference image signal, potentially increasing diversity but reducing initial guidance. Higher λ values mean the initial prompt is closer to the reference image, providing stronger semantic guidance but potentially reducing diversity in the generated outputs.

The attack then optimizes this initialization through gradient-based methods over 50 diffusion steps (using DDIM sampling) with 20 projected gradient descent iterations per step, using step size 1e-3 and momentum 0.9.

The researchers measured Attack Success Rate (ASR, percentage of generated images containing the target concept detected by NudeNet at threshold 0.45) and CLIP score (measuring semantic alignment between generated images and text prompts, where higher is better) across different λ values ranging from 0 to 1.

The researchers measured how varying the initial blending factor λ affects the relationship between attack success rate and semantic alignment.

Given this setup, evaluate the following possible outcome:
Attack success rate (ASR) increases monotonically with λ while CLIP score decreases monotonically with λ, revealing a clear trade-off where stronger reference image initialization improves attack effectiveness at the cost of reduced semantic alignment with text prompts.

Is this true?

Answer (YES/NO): NO